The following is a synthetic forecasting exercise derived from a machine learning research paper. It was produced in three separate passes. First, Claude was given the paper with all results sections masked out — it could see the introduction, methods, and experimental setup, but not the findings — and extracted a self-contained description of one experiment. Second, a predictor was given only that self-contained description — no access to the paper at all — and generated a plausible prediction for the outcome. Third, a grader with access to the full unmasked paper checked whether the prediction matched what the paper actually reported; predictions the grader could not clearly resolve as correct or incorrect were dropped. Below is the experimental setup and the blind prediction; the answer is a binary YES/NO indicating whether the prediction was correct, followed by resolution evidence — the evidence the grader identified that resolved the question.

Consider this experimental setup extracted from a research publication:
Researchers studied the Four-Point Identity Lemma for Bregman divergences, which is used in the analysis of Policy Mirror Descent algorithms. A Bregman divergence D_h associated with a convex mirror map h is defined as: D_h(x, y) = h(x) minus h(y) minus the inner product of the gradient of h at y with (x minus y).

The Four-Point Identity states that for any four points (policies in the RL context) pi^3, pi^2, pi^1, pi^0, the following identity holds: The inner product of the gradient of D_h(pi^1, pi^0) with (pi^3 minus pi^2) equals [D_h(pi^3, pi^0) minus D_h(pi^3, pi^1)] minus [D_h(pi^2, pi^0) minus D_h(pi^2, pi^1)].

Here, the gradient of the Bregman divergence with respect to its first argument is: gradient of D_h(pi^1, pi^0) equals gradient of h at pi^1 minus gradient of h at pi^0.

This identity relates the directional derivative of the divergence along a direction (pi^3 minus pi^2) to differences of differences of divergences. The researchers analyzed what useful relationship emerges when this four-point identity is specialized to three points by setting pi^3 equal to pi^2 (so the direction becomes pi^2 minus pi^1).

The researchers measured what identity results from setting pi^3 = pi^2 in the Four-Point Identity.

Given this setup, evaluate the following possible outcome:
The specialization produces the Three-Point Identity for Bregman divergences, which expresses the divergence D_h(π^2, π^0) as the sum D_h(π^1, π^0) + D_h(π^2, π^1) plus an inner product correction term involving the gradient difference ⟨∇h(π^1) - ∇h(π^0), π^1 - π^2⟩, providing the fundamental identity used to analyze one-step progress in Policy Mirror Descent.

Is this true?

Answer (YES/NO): NO